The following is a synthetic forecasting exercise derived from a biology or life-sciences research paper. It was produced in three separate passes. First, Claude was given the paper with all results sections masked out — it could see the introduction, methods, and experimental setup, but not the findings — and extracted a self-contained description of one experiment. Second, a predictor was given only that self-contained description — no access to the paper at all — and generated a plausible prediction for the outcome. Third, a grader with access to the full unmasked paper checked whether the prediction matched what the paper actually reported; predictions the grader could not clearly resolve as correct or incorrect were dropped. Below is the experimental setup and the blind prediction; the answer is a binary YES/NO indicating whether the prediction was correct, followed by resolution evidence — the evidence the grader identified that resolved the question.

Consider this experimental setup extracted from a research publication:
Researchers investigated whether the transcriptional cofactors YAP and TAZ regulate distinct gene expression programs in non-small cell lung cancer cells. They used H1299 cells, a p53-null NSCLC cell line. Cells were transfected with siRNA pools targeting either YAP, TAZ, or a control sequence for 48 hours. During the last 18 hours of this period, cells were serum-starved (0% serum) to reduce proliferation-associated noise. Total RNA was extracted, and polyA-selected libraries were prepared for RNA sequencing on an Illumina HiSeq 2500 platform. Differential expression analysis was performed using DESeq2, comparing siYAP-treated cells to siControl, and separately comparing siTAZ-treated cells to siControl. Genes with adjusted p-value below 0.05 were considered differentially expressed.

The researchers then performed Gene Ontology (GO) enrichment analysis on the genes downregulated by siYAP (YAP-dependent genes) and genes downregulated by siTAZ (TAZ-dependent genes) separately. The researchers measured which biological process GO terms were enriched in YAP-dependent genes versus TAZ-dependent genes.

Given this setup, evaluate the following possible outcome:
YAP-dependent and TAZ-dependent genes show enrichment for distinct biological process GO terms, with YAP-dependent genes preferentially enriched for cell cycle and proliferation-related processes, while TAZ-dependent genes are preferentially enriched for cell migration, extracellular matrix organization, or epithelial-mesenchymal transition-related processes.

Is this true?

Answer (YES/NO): YES